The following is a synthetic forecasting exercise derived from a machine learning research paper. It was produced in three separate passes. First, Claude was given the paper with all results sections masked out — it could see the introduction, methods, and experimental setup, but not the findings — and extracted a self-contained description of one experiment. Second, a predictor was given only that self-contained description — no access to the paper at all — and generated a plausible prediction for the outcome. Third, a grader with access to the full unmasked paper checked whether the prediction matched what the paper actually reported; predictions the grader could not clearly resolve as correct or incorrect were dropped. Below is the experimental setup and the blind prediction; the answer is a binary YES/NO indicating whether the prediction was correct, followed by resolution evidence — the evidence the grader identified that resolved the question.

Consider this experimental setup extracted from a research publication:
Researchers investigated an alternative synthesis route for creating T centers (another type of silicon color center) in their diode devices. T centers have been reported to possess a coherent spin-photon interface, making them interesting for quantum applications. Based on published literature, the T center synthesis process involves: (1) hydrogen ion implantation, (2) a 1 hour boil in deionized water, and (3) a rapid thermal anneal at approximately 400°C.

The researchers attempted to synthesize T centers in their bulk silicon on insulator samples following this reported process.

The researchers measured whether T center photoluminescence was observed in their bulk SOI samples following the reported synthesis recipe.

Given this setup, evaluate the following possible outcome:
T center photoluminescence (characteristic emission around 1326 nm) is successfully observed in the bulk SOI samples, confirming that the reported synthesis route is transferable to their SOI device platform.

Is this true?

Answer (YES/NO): NO